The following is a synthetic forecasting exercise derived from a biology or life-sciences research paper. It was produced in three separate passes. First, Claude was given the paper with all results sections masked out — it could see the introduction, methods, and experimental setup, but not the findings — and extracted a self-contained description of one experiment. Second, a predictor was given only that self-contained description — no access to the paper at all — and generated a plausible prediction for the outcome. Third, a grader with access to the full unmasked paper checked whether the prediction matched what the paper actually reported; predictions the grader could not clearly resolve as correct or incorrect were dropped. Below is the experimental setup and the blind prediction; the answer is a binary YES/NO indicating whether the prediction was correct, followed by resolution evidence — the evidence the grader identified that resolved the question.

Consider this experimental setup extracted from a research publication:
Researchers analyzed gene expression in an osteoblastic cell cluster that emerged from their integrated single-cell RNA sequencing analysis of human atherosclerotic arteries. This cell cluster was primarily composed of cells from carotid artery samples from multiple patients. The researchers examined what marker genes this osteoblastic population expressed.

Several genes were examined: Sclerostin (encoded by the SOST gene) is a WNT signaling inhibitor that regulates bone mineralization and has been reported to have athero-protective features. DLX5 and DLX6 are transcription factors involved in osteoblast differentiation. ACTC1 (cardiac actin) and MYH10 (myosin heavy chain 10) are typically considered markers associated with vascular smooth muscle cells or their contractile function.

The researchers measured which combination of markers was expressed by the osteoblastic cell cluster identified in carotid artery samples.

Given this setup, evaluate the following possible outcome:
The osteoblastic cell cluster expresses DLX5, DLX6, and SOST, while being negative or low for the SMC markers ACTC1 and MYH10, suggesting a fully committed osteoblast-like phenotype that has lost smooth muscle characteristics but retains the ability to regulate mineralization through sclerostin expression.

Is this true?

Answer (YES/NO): NO